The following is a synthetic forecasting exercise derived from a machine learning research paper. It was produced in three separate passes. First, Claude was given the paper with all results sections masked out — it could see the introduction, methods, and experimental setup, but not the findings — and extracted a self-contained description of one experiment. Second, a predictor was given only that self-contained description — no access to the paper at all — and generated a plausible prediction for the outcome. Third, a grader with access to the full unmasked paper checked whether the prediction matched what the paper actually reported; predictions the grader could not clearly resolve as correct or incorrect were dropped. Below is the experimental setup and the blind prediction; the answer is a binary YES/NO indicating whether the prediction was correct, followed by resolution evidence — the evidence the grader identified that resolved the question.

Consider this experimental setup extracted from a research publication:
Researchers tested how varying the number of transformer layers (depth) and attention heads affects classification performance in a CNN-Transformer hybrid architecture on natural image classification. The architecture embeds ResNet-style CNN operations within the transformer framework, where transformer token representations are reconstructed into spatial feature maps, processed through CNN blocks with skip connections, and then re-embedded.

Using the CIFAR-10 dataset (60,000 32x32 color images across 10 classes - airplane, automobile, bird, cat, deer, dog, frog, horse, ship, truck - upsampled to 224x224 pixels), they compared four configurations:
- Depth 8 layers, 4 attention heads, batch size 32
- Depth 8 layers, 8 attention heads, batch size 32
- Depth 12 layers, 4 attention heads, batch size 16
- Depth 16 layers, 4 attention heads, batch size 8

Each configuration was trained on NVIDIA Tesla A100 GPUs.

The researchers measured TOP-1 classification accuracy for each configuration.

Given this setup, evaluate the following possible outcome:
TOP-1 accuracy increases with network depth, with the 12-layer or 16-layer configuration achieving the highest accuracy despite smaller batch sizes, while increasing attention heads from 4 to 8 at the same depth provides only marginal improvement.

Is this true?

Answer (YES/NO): NO